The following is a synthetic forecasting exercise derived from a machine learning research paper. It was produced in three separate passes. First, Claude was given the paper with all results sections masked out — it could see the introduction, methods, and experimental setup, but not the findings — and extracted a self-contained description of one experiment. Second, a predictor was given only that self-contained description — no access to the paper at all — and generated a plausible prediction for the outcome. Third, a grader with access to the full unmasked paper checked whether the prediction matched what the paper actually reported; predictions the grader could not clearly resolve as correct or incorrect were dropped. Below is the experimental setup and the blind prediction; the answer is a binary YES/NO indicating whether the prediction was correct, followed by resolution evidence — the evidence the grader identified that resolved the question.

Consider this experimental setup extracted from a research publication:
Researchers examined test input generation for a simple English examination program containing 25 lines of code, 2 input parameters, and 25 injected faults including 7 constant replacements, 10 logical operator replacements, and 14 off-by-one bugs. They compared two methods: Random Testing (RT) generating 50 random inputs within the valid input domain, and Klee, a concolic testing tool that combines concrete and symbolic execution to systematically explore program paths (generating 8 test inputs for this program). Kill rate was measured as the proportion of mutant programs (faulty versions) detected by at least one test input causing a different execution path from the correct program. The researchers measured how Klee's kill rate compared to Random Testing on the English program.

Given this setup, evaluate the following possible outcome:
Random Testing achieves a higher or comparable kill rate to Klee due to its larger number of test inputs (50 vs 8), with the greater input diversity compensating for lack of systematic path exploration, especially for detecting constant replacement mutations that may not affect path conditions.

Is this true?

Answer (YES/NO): NO